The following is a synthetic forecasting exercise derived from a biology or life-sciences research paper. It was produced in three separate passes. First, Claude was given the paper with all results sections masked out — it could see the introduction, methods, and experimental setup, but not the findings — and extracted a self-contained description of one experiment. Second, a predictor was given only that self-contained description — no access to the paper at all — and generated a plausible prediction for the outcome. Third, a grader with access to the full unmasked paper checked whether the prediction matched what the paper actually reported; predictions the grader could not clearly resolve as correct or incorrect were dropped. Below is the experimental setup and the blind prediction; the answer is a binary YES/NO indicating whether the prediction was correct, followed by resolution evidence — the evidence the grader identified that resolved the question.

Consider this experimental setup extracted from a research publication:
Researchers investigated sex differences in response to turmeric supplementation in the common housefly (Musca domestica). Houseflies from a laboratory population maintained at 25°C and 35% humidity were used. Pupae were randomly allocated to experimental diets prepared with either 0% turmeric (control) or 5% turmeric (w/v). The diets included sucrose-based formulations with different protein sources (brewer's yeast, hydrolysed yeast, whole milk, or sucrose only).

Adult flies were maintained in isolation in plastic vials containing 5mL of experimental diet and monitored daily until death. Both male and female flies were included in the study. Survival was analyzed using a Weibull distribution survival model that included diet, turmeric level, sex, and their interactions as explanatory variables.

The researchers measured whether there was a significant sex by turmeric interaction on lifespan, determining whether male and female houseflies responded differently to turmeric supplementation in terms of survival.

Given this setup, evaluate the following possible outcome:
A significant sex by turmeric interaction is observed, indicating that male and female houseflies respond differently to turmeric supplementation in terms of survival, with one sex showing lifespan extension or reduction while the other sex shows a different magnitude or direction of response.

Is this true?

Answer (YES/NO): NO